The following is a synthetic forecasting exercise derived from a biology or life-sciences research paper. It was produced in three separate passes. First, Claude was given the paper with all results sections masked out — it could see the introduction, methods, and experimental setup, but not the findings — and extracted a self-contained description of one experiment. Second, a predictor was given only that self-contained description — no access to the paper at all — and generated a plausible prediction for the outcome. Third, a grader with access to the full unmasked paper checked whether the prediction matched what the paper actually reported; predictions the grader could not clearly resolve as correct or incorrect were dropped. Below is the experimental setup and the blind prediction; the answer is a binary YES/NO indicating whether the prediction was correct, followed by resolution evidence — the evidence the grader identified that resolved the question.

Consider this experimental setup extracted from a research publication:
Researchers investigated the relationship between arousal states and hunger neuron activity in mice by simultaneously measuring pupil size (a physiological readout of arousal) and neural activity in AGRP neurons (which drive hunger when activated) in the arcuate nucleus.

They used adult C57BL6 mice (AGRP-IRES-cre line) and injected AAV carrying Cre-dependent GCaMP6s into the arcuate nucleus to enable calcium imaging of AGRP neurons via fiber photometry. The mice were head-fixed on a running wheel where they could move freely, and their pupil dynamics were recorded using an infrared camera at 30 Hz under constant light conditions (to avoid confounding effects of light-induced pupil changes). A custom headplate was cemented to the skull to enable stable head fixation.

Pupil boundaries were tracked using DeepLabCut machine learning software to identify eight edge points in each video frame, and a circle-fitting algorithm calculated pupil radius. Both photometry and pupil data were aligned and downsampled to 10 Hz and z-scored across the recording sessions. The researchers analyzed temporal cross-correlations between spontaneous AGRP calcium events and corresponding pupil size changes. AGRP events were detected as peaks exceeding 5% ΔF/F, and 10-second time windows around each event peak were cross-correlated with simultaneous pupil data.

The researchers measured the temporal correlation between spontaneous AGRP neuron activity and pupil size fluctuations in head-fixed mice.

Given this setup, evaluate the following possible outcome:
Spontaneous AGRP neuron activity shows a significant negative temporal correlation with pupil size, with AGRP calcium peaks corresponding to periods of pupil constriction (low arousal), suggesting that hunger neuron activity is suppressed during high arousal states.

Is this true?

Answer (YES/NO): YES